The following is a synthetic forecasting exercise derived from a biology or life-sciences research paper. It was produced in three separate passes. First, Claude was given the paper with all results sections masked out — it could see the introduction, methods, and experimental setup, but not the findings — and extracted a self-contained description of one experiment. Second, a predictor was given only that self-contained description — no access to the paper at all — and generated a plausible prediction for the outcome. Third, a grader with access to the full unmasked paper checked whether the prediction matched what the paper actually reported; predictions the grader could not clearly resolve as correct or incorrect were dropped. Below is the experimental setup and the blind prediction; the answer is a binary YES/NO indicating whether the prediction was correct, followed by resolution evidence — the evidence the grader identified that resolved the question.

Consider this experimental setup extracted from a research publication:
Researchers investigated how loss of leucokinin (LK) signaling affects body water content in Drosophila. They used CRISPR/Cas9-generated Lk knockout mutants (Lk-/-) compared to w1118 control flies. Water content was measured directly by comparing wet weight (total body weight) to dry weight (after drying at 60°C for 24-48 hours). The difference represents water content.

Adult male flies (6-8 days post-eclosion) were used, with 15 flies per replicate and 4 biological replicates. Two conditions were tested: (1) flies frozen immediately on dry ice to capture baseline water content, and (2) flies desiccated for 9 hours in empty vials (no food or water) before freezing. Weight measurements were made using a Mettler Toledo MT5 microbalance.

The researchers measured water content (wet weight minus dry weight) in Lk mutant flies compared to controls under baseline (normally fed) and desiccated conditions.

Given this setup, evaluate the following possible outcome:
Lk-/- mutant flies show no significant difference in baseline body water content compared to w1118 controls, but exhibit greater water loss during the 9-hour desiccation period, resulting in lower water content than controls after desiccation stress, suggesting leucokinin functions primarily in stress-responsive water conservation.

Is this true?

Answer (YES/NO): NO